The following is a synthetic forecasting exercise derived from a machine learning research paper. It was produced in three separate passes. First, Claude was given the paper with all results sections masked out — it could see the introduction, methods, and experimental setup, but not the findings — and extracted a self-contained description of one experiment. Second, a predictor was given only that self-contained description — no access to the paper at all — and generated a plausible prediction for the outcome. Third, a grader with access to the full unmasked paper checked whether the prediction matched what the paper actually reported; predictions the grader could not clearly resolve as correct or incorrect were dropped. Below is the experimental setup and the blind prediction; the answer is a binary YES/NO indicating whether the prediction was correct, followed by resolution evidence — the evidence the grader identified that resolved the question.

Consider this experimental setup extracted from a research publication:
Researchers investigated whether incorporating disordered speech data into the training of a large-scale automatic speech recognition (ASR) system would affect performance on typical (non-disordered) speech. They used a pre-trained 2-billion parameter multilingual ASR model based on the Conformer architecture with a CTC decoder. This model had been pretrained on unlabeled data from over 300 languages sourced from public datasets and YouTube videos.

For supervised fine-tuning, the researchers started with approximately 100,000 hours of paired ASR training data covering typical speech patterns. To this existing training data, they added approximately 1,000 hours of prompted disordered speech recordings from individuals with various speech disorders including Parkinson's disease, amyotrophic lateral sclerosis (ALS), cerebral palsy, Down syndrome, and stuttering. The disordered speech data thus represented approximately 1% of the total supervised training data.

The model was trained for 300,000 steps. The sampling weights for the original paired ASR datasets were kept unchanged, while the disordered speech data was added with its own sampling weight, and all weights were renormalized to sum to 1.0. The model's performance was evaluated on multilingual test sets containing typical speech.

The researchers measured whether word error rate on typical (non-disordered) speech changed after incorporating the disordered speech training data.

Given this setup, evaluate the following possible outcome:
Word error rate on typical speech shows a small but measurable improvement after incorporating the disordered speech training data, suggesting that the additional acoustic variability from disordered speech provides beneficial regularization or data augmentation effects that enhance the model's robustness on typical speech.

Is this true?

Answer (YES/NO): NO